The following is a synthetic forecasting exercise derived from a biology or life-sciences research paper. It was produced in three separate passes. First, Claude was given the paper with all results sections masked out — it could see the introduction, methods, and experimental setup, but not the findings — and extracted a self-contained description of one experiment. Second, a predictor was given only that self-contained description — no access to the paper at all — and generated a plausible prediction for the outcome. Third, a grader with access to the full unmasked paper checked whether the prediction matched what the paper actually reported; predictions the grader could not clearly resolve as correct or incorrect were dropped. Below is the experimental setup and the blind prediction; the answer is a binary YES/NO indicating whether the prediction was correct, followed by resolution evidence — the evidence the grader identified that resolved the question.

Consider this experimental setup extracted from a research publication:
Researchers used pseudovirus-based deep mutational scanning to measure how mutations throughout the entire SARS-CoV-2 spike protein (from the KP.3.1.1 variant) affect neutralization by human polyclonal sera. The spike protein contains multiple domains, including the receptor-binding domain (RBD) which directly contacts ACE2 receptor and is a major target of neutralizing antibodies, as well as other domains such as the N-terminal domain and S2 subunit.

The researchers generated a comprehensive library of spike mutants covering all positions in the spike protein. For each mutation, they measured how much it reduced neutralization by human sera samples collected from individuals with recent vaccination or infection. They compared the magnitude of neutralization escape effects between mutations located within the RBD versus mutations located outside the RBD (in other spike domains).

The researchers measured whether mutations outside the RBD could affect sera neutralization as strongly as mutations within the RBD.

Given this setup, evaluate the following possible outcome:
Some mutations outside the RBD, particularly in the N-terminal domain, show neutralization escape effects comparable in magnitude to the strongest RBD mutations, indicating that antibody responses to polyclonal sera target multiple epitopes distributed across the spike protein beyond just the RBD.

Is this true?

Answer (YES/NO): NO